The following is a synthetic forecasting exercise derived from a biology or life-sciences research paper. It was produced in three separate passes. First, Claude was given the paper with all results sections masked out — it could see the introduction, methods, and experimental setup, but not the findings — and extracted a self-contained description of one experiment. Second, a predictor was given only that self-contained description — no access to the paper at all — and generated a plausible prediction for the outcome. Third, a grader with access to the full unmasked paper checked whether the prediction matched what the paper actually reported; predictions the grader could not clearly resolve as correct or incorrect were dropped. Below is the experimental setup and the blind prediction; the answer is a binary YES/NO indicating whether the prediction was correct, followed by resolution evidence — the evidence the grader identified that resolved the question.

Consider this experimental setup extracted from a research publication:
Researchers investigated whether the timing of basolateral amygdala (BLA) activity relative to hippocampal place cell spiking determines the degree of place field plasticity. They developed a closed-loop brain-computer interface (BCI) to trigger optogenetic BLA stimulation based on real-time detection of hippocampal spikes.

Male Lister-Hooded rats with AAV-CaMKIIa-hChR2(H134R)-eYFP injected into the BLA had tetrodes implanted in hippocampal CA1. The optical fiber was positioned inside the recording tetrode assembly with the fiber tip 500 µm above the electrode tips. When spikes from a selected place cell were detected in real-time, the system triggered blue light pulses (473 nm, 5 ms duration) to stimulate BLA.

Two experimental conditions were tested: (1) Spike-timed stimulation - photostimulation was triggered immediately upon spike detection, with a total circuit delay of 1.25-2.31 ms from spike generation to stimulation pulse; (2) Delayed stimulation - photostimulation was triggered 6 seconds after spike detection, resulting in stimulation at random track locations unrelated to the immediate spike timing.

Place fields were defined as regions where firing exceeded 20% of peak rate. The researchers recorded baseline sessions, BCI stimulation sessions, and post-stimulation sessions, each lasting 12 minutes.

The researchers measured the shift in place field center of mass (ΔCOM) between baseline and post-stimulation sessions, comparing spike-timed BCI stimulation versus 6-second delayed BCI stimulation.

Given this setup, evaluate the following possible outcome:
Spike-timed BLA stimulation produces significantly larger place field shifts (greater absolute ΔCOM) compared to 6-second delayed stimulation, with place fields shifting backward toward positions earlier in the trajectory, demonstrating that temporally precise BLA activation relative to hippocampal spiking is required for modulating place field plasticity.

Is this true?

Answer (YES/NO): NO